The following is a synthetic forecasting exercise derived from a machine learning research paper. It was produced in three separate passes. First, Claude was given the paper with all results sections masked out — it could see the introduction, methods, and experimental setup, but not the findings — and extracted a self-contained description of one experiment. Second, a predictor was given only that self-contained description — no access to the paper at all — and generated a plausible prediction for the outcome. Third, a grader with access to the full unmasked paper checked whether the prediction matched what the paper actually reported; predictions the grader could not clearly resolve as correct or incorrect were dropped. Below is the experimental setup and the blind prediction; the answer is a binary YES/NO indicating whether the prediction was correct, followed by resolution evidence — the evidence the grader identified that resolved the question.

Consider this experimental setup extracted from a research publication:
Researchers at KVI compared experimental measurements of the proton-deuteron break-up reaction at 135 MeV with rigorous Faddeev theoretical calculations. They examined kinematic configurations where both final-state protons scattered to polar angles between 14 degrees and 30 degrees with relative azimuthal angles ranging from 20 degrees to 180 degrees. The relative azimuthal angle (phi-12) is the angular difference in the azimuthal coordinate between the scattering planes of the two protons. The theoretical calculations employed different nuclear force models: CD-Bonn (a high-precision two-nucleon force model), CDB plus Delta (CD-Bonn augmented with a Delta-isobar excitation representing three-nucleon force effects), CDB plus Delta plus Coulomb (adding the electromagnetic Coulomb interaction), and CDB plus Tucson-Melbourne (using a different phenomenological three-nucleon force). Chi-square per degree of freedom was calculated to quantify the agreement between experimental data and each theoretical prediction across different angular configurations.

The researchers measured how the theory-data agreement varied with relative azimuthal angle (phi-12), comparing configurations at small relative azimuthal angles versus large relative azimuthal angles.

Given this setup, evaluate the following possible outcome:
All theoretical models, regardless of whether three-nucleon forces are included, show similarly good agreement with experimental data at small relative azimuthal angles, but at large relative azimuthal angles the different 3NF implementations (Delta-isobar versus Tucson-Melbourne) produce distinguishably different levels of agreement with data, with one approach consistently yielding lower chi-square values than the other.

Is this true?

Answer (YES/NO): NO